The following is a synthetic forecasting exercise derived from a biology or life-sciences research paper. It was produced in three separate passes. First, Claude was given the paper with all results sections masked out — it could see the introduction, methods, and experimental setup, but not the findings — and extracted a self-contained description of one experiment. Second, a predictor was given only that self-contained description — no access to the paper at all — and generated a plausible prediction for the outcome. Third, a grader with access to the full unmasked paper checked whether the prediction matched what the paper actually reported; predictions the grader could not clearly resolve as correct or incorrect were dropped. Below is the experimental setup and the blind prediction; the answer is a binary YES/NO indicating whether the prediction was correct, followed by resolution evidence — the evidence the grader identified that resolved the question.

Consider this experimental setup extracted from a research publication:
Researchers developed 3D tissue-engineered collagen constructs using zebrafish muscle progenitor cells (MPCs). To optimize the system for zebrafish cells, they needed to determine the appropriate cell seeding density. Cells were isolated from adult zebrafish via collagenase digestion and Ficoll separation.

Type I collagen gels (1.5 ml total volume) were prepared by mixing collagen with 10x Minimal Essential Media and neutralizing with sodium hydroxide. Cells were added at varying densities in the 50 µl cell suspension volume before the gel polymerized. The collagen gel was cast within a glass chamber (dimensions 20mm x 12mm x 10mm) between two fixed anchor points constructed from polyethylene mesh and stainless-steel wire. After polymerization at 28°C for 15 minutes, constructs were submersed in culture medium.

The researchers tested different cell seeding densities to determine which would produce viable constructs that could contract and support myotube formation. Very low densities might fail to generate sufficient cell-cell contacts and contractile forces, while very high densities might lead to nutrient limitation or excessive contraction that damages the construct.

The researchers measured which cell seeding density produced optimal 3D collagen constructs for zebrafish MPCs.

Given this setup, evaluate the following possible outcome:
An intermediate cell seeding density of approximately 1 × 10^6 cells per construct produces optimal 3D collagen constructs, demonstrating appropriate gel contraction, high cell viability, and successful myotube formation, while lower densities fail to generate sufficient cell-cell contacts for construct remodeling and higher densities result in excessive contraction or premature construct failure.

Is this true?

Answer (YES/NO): NO